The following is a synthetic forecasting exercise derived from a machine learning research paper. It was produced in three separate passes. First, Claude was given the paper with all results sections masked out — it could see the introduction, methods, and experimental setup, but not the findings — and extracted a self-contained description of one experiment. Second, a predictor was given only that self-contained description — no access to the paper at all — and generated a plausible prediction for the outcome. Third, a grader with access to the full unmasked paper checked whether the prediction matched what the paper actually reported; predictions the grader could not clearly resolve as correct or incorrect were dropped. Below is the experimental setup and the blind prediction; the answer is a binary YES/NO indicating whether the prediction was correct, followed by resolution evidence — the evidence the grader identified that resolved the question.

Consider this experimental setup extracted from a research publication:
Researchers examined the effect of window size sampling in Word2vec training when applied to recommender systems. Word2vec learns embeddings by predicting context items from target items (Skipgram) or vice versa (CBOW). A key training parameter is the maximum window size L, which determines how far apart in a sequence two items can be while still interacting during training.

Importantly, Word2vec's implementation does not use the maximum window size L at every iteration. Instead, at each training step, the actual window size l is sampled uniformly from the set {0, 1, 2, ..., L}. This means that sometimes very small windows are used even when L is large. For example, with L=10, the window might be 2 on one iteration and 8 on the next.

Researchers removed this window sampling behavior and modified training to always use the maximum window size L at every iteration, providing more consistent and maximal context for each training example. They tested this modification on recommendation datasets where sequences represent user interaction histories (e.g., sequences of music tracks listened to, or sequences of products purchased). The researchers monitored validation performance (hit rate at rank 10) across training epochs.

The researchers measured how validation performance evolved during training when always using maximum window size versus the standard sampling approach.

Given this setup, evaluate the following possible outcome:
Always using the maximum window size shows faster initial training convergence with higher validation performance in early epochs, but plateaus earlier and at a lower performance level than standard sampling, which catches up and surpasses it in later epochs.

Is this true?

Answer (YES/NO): NO